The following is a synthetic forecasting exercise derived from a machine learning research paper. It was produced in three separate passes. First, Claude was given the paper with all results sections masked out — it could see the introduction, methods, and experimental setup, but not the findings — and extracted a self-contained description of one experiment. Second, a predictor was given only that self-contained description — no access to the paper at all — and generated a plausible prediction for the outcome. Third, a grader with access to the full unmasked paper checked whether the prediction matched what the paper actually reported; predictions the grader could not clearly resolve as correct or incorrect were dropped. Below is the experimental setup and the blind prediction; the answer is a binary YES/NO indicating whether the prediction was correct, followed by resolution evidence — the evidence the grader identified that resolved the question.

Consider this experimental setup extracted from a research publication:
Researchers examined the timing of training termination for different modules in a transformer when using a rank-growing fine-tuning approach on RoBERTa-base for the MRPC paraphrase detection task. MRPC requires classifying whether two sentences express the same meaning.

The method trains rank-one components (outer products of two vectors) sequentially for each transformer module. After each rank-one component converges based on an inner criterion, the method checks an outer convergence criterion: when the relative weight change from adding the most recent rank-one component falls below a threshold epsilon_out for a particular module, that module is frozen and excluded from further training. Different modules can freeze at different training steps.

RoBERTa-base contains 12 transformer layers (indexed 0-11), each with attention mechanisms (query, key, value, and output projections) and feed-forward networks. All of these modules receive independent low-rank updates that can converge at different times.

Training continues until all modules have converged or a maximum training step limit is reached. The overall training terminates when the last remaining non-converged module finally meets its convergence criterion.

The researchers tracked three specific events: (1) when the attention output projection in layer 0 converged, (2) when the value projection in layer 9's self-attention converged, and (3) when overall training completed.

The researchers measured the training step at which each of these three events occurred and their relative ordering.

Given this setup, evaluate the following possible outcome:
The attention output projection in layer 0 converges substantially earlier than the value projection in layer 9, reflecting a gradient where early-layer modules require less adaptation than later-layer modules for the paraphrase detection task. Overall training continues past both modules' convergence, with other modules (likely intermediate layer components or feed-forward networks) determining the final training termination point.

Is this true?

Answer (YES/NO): NO